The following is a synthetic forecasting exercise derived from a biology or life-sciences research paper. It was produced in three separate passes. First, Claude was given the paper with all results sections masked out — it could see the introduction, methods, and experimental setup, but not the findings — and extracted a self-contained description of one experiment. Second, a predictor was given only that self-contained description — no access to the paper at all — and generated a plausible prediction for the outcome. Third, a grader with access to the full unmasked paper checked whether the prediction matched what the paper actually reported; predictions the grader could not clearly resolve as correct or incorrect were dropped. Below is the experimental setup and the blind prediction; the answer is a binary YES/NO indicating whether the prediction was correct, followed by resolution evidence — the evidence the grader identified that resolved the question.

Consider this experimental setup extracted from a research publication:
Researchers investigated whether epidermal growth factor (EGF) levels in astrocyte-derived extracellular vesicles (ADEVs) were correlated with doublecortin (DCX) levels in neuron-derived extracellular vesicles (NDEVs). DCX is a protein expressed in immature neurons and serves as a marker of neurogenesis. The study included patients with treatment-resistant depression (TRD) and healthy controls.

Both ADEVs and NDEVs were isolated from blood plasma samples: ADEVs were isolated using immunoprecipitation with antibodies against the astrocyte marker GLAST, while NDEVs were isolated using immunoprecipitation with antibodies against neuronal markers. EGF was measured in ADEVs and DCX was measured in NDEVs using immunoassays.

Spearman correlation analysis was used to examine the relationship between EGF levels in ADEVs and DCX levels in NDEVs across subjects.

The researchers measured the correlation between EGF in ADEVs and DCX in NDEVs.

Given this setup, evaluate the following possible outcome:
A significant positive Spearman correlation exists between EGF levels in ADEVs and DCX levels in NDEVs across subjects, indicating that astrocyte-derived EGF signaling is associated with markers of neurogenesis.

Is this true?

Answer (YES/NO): YES